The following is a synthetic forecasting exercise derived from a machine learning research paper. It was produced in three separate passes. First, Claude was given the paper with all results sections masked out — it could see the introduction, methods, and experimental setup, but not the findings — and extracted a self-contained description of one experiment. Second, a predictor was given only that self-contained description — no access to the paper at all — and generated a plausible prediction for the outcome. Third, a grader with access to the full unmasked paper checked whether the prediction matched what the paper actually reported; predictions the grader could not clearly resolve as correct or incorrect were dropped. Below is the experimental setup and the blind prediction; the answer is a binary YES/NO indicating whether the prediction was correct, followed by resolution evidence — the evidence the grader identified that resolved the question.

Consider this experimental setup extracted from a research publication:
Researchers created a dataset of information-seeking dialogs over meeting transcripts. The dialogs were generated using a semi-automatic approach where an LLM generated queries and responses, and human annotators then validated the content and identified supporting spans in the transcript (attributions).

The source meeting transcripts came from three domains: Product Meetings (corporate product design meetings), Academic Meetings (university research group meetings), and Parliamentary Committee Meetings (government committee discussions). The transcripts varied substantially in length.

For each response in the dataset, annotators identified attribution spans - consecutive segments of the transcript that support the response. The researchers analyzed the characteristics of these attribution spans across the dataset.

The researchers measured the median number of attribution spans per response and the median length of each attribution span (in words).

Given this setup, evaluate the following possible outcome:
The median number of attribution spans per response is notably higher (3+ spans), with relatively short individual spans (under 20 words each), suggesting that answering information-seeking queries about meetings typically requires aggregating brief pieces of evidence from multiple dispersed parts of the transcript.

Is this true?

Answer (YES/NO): NO